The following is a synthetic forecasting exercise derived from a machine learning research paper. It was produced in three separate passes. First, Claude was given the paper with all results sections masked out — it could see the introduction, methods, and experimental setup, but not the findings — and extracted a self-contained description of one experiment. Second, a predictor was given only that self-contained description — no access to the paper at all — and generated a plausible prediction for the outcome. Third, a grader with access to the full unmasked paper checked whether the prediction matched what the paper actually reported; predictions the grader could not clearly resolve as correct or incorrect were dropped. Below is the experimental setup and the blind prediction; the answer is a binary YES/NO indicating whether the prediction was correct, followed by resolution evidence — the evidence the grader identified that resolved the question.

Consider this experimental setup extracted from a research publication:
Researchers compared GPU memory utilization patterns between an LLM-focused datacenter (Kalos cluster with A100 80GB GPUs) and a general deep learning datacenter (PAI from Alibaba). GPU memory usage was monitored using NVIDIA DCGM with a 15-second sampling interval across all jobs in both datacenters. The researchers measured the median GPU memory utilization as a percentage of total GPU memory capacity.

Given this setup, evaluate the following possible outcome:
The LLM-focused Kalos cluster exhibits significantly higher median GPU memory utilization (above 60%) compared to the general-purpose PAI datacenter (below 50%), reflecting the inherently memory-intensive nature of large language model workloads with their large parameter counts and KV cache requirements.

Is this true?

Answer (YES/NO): YES